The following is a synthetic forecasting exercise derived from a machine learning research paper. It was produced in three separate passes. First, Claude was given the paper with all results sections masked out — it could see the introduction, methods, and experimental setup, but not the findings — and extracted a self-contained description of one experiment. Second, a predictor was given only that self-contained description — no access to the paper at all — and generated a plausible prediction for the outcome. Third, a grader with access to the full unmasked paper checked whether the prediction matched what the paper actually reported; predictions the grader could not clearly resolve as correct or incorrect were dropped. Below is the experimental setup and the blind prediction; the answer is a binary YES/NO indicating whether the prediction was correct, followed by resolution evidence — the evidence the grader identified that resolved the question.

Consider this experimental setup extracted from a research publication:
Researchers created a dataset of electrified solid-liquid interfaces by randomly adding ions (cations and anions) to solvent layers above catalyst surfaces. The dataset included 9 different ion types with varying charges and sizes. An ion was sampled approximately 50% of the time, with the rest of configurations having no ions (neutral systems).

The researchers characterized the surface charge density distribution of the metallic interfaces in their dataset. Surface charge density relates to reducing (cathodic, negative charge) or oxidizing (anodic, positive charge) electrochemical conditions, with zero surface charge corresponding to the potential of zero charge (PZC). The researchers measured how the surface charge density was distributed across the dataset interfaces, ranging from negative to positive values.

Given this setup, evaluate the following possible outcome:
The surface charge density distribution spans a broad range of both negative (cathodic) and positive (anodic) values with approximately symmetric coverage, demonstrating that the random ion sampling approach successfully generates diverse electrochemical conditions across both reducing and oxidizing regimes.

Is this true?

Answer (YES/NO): NO